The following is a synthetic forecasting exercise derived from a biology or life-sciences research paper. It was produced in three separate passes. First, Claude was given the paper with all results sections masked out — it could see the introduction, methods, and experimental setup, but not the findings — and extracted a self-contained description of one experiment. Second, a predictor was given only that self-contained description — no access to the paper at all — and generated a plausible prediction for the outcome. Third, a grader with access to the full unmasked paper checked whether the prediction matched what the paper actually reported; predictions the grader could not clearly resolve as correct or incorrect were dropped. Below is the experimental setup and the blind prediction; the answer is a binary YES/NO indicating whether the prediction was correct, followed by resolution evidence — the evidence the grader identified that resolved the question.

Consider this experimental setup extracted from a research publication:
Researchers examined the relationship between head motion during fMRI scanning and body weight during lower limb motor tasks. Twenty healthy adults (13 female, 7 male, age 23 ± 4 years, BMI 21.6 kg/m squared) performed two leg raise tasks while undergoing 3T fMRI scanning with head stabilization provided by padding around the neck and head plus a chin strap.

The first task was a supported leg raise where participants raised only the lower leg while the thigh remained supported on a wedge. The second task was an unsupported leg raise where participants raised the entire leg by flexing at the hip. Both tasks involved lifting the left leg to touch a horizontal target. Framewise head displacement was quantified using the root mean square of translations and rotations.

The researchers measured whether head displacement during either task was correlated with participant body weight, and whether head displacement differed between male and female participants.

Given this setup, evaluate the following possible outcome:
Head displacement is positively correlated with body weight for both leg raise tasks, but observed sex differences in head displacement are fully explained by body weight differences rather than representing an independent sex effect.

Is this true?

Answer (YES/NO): NO